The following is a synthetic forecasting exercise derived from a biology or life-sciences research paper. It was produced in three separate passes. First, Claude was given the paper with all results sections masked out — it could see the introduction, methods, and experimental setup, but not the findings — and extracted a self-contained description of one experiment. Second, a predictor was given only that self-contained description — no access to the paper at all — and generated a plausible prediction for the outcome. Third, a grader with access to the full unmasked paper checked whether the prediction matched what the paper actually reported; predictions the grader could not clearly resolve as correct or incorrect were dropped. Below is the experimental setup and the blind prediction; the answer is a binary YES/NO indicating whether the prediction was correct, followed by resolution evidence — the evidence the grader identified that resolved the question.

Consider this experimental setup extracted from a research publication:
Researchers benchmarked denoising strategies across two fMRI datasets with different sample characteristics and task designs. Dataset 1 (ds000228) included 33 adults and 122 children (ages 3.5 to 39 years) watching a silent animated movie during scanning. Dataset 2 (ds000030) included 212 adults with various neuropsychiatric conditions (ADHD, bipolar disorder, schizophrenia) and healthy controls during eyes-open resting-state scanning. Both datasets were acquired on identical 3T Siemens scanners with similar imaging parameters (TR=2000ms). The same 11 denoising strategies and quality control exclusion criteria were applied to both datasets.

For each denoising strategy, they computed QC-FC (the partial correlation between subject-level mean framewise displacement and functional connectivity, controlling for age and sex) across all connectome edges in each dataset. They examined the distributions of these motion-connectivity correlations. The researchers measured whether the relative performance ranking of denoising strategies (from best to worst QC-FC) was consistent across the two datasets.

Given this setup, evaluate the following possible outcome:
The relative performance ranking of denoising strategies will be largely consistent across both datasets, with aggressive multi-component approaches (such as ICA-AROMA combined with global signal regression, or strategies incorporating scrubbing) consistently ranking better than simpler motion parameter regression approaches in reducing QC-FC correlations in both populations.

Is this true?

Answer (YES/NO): NO